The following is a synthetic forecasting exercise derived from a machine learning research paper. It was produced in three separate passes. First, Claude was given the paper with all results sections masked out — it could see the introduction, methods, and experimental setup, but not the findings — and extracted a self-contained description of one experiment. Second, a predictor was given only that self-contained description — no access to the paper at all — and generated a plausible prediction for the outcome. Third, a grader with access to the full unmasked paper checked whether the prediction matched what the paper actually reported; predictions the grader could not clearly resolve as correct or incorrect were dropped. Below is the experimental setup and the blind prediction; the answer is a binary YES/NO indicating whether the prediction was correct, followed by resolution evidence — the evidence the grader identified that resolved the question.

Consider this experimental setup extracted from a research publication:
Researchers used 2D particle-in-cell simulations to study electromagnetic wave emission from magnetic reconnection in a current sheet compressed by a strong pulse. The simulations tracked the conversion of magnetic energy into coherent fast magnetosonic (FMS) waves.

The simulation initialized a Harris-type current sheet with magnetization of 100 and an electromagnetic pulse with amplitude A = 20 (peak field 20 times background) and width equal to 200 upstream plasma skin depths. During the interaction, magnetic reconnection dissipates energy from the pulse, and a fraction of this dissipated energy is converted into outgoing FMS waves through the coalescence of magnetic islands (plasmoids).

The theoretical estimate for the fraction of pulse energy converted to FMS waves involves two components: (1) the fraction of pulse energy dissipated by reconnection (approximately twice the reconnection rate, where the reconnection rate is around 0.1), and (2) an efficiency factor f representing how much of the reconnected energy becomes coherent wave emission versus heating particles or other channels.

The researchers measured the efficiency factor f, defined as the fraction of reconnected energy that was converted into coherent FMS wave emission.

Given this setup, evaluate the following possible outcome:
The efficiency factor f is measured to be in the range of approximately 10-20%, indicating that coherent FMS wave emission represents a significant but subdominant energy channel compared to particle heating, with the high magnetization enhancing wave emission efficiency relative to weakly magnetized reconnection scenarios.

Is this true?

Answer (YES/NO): NO